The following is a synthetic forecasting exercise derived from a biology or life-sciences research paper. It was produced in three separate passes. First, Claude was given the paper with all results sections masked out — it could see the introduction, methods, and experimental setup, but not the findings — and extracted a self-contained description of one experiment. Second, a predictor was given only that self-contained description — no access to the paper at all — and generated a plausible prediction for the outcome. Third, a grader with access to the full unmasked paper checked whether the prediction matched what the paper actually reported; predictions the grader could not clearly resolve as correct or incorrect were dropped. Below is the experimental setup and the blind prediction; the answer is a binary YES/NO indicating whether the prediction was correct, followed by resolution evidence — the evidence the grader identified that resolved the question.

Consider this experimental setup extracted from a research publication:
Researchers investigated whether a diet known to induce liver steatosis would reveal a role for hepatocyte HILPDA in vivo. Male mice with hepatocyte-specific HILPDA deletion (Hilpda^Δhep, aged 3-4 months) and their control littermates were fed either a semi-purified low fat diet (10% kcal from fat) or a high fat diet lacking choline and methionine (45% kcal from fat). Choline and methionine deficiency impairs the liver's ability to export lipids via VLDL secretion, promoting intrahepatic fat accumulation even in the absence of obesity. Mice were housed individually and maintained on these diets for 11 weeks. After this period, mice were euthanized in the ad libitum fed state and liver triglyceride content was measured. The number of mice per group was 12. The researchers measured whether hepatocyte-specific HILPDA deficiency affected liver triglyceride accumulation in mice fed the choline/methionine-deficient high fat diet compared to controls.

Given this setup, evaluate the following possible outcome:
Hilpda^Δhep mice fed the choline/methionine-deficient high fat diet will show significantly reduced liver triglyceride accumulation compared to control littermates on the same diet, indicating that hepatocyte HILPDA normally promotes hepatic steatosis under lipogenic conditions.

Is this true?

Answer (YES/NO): YES